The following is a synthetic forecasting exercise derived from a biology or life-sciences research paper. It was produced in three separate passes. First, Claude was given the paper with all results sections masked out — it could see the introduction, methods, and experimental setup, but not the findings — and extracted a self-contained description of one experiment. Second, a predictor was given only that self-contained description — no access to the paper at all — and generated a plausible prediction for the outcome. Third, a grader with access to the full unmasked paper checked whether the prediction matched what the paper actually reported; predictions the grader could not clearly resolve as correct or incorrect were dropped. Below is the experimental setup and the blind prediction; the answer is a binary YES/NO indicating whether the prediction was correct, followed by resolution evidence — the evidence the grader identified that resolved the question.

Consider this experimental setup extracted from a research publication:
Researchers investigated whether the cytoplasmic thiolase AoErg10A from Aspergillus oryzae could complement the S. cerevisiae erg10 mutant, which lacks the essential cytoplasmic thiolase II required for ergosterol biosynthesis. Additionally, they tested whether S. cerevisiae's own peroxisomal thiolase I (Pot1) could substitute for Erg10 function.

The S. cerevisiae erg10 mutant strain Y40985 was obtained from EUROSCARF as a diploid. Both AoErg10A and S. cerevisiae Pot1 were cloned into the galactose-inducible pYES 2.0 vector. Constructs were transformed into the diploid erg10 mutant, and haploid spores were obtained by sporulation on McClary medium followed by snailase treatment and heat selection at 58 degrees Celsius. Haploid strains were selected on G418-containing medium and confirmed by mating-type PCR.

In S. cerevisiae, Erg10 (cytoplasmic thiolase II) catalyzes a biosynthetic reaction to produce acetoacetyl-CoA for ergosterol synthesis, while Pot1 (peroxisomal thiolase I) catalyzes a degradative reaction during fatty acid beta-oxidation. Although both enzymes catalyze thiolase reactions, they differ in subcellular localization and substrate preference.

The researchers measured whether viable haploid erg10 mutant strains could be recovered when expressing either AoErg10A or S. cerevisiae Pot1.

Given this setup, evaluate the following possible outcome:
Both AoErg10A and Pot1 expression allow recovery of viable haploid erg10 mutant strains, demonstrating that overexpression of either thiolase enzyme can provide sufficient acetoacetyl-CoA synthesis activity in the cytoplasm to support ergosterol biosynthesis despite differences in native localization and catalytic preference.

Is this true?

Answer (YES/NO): NO